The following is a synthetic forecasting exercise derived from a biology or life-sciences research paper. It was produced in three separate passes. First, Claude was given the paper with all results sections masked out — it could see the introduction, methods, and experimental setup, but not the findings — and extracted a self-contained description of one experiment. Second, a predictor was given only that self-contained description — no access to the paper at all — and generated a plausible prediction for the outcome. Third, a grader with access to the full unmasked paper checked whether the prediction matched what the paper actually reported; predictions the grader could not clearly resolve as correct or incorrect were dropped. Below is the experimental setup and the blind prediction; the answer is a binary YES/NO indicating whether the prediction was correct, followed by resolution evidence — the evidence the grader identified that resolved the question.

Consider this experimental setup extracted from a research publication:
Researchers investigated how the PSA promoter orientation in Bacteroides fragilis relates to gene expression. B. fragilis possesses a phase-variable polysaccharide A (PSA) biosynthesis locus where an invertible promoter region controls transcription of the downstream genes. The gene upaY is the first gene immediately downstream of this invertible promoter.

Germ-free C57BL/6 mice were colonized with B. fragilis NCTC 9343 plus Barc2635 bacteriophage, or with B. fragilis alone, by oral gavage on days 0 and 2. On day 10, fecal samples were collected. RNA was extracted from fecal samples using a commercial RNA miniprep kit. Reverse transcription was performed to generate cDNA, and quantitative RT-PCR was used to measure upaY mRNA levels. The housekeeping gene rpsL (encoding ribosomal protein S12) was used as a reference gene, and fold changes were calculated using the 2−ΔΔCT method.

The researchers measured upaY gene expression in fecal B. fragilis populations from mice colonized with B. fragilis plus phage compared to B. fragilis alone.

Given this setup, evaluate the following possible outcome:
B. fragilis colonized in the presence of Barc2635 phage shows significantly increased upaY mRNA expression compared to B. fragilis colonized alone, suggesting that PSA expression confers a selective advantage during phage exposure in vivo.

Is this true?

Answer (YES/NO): NO